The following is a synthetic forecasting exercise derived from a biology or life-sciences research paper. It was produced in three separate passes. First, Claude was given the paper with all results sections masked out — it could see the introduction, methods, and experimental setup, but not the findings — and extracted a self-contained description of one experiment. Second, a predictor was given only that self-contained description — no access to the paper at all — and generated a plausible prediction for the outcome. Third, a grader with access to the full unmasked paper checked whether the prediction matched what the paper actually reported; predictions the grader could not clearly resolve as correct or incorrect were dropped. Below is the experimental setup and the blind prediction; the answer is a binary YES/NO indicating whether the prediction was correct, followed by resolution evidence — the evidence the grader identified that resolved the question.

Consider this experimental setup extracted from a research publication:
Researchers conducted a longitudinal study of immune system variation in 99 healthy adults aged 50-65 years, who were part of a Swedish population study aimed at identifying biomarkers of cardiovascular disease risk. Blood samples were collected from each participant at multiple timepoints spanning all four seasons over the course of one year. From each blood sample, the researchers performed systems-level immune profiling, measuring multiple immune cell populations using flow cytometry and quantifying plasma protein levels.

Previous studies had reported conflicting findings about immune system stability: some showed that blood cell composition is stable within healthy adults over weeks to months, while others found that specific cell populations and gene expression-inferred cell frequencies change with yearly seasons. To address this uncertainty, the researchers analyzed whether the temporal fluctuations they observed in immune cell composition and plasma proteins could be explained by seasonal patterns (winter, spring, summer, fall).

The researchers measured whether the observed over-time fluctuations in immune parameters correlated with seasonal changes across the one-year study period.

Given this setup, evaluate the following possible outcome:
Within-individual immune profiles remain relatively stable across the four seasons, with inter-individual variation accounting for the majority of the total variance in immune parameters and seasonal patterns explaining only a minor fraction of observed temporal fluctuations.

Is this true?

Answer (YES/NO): YES